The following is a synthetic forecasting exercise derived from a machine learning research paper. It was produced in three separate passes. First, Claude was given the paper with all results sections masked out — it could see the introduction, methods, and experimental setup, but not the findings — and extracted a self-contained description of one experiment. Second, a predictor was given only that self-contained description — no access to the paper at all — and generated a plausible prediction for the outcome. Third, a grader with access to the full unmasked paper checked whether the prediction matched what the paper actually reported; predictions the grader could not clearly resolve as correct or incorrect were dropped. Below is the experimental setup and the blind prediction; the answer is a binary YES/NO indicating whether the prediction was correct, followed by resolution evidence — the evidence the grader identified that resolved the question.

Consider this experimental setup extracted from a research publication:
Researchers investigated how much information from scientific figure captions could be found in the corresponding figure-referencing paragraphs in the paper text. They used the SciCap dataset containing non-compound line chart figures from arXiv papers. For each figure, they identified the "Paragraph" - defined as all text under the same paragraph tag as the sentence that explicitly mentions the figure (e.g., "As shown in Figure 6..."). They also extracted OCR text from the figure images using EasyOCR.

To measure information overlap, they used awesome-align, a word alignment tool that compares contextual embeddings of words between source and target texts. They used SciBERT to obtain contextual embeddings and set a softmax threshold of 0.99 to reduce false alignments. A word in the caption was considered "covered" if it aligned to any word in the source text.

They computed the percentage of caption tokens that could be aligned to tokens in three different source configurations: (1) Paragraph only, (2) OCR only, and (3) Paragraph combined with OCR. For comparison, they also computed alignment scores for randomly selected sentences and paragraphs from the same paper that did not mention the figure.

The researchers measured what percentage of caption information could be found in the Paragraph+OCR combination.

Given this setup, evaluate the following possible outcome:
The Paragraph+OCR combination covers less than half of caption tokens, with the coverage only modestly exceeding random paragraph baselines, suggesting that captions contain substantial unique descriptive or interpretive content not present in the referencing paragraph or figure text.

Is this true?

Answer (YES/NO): NO